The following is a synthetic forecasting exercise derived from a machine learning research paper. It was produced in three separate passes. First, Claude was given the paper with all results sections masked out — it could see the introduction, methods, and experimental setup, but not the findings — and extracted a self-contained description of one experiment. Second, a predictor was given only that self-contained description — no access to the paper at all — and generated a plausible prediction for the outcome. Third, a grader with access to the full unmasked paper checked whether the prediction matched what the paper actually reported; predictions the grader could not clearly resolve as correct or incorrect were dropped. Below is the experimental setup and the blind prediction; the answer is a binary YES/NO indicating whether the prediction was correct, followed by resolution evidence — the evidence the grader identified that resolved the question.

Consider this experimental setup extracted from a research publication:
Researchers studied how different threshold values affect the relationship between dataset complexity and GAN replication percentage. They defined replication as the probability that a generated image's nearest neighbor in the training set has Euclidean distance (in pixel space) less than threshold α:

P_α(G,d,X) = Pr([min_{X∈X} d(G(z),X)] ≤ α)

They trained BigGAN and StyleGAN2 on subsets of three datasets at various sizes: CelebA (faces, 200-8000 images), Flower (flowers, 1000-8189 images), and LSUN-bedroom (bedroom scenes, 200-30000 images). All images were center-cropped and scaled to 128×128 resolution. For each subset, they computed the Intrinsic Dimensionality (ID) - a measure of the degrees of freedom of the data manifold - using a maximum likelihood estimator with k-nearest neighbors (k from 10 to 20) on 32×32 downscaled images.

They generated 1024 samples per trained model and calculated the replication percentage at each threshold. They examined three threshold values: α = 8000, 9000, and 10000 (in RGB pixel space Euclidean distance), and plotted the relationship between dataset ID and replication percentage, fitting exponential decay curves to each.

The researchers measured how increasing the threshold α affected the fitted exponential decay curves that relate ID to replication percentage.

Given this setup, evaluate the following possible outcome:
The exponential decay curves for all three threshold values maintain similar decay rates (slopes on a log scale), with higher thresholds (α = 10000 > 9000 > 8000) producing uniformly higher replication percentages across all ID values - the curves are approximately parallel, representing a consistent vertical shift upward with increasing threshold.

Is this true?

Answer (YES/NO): NO